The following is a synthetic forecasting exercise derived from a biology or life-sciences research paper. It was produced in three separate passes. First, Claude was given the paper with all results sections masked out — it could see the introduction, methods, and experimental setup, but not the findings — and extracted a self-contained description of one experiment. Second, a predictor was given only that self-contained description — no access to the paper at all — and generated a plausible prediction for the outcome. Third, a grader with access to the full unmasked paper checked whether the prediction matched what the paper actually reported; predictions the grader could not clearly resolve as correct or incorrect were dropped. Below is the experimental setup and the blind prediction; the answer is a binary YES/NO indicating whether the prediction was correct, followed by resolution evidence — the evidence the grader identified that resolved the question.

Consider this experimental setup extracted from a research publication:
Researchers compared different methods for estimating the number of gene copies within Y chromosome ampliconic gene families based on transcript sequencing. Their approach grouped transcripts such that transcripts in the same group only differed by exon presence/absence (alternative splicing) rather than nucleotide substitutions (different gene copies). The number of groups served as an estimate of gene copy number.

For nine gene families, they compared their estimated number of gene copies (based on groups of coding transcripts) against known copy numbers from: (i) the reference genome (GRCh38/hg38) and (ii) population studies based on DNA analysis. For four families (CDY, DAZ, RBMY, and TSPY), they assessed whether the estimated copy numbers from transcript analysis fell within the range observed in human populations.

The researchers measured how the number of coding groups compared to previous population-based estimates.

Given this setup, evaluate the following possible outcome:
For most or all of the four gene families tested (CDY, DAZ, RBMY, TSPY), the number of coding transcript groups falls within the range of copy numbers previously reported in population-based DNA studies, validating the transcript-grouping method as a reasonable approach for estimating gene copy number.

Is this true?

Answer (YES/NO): YES